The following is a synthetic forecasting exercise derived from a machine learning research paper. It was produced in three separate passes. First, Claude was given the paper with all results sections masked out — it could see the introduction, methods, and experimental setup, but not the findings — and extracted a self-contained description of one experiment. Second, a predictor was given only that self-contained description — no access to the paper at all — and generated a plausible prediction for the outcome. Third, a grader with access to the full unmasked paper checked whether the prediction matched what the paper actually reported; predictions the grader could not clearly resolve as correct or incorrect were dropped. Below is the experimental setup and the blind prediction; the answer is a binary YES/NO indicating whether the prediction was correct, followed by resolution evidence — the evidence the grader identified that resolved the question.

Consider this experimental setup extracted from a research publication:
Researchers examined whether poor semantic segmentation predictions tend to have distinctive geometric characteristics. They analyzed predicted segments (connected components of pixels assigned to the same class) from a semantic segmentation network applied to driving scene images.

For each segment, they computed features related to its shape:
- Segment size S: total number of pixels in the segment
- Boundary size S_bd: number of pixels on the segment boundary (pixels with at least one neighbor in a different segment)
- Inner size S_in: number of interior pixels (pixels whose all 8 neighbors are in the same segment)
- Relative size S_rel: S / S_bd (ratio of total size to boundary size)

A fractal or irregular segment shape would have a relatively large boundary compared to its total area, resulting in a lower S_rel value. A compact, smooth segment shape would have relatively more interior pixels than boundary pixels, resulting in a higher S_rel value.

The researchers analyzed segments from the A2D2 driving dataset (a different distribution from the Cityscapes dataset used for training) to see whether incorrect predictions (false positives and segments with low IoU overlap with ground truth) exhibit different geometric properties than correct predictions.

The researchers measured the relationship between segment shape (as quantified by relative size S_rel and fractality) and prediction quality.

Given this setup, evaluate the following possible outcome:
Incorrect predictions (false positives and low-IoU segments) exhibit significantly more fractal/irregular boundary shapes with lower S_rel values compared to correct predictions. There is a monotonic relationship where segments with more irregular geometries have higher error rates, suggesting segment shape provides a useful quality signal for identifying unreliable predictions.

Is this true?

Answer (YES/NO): NO